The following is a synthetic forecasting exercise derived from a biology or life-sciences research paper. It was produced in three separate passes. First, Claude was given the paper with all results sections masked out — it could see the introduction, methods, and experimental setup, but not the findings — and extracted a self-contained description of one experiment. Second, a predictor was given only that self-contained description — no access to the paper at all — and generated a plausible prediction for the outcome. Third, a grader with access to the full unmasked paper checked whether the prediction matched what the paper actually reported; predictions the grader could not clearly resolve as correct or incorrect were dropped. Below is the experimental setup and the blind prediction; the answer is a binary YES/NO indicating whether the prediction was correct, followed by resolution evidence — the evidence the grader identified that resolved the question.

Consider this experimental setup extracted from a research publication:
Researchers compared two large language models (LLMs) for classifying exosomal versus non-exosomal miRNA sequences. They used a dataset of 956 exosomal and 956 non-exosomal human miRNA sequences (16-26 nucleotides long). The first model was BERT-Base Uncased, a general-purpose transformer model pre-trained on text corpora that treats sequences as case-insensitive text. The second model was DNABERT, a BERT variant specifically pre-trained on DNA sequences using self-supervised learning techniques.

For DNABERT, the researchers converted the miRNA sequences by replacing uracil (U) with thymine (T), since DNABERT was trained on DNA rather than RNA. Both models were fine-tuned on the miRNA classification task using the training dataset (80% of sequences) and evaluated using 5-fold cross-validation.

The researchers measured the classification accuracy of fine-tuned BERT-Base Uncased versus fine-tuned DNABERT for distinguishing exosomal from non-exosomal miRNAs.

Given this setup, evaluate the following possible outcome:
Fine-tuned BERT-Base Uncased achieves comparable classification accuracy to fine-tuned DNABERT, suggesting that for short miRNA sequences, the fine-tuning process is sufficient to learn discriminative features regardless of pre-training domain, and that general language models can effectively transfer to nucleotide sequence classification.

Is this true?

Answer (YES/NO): NO